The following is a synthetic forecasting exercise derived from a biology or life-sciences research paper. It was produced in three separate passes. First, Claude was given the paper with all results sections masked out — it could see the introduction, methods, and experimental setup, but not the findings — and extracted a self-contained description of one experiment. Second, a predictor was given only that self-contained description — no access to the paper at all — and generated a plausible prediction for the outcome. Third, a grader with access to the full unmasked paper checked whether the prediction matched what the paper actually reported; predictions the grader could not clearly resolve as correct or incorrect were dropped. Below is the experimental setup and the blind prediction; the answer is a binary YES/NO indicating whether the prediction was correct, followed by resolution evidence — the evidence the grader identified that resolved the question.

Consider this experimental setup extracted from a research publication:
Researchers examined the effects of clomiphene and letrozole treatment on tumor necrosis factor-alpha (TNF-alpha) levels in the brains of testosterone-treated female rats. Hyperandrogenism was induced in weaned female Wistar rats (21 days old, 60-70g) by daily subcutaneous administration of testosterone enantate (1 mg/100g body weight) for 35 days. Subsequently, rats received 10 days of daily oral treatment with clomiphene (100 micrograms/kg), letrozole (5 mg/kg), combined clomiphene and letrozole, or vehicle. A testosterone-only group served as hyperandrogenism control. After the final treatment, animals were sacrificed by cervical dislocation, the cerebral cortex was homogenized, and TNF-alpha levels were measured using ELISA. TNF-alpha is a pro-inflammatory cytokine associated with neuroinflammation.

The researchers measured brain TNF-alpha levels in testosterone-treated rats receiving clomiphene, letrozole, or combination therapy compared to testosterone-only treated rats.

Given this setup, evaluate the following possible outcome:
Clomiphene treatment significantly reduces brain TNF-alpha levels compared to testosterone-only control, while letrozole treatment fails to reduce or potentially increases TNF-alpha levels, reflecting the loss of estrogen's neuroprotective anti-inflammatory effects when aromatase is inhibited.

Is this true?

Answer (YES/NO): NO